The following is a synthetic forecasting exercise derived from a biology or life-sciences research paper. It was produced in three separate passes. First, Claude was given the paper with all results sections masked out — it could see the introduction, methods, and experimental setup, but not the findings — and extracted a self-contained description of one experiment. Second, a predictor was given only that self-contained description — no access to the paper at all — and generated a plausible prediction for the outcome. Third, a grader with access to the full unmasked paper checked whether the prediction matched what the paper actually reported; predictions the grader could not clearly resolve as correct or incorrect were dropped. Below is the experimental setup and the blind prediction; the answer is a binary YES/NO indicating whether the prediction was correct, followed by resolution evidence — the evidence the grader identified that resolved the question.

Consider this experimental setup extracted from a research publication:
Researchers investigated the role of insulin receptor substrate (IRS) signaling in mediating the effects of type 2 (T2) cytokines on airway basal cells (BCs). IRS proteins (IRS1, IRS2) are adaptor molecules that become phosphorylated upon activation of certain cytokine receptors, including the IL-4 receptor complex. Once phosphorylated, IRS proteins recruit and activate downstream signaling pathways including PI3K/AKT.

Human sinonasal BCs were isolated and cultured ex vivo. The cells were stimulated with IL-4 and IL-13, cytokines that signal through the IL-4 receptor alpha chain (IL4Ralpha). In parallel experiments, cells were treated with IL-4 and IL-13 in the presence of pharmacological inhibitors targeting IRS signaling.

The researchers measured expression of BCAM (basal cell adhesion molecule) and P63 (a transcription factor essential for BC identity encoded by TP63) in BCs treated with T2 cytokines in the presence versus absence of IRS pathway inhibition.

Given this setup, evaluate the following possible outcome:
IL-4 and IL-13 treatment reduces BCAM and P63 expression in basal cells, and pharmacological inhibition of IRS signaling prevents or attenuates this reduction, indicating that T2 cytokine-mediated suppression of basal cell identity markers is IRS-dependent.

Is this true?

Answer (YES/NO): NO